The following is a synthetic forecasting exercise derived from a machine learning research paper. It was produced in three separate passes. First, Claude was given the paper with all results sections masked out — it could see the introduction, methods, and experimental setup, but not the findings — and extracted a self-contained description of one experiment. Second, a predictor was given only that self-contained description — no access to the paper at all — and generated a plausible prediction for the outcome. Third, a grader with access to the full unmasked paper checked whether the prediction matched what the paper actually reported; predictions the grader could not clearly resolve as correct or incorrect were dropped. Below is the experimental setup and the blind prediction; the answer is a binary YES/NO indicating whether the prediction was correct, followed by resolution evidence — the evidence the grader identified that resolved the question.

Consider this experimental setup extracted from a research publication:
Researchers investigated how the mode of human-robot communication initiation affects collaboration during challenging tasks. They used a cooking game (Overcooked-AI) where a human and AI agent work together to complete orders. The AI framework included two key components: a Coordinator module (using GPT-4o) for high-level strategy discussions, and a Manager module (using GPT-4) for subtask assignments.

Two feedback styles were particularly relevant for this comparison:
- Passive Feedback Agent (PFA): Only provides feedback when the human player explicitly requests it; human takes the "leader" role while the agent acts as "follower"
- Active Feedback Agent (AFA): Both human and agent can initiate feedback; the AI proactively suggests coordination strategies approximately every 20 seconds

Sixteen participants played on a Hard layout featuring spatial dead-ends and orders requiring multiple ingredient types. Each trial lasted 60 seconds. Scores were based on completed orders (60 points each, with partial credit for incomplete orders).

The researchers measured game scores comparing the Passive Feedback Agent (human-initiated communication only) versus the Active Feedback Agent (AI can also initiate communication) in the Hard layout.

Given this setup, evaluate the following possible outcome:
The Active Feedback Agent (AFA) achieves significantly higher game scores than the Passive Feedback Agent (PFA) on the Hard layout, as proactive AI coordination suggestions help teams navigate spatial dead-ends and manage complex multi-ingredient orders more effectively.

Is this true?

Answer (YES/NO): YES